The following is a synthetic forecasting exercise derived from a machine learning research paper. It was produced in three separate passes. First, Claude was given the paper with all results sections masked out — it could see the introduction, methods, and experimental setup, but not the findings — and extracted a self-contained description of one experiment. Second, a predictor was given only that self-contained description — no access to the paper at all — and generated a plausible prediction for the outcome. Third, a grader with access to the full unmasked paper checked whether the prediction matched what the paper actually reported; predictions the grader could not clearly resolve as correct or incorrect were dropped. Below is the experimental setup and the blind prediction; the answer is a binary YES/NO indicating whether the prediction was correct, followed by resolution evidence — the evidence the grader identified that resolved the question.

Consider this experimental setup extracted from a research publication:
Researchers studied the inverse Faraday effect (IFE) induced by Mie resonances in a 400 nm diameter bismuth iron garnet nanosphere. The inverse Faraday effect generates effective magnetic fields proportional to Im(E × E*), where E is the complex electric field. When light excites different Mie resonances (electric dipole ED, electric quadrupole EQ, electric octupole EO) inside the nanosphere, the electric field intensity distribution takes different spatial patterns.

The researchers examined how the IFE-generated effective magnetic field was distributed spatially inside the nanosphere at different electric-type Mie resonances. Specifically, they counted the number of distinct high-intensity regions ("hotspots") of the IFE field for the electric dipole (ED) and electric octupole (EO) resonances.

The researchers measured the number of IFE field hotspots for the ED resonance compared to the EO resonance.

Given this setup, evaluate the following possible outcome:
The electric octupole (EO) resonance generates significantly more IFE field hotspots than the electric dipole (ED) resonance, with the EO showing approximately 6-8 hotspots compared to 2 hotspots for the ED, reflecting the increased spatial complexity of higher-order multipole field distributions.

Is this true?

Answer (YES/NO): NO